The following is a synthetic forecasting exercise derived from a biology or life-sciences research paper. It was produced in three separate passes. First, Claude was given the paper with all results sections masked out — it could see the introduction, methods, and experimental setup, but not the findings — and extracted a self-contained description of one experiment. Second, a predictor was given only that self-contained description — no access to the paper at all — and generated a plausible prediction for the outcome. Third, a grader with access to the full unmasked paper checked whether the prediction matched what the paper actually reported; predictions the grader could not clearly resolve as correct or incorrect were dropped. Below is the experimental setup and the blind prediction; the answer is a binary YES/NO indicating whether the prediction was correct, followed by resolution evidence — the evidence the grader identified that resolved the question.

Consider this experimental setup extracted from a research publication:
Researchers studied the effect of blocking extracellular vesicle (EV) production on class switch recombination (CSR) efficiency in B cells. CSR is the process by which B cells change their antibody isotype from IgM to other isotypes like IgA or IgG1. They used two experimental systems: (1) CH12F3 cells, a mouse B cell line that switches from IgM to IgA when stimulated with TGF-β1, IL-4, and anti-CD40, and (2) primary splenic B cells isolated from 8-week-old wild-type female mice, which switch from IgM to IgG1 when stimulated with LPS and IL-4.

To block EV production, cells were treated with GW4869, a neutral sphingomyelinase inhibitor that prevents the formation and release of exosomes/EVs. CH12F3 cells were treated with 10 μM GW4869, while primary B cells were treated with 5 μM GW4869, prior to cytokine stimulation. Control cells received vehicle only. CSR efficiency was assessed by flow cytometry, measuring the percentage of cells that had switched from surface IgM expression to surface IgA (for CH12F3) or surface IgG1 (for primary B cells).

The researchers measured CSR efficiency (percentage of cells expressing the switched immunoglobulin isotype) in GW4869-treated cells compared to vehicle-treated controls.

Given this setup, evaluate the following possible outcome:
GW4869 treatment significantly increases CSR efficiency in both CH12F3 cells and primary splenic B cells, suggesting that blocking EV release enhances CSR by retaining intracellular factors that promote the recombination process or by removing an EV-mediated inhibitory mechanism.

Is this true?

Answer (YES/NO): NO